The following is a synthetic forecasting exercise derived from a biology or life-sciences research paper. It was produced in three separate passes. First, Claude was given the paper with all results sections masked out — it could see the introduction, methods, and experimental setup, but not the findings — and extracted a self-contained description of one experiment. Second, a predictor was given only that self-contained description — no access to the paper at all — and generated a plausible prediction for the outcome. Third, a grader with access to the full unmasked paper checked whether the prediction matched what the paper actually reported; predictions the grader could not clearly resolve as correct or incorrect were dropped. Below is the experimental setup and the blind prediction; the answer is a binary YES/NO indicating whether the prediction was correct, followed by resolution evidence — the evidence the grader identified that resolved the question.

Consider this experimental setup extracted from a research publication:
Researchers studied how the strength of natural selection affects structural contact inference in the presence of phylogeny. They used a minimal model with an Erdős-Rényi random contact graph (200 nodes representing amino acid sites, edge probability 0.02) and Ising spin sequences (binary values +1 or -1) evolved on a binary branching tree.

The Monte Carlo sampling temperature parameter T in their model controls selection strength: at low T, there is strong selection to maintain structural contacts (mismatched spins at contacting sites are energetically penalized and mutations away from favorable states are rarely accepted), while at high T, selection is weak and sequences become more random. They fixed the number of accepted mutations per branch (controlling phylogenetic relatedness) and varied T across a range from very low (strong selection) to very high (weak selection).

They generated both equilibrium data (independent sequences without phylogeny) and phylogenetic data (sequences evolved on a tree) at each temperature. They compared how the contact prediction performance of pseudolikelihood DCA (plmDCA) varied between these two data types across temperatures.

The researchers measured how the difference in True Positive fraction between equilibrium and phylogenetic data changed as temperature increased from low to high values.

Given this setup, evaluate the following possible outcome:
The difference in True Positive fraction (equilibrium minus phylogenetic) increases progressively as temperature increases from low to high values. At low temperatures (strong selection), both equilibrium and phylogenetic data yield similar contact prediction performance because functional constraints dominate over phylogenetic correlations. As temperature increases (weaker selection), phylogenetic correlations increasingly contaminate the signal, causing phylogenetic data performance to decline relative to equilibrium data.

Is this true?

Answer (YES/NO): NO